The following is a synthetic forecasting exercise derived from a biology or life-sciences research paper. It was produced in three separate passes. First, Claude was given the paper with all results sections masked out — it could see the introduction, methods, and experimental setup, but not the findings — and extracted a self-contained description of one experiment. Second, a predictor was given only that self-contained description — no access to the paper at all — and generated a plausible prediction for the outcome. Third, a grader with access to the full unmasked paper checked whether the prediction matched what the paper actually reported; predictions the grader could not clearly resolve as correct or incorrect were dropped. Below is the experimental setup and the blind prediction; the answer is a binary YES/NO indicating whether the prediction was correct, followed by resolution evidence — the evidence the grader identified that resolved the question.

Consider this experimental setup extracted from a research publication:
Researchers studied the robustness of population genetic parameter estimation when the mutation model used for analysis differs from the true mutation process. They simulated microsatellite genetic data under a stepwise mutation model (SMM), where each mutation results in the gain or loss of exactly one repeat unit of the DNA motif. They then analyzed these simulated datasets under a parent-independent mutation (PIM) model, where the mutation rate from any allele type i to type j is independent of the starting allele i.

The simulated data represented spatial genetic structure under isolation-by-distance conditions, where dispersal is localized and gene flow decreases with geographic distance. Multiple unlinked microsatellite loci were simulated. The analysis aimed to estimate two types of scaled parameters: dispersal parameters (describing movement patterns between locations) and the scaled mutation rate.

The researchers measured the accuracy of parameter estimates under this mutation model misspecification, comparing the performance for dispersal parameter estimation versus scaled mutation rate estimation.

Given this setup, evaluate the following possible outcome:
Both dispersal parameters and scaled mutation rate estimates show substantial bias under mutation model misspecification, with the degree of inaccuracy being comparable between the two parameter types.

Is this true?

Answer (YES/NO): NO